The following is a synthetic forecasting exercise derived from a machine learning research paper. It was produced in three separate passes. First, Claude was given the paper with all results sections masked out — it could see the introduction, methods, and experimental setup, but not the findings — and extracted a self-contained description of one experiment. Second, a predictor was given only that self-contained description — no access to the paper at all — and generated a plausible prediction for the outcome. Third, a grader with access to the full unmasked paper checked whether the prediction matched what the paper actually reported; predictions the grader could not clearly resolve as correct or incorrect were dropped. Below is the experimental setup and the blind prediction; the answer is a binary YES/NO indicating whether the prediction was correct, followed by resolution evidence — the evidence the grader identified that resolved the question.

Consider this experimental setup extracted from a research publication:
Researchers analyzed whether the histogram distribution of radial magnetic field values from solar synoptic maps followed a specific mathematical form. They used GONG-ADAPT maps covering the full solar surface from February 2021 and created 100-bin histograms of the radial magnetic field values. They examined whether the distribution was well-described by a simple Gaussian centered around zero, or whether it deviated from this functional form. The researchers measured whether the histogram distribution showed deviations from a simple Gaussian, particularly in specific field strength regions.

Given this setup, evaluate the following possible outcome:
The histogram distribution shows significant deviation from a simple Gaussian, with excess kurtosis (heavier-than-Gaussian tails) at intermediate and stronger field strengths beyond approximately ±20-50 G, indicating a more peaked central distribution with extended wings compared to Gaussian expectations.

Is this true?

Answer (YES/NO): NO